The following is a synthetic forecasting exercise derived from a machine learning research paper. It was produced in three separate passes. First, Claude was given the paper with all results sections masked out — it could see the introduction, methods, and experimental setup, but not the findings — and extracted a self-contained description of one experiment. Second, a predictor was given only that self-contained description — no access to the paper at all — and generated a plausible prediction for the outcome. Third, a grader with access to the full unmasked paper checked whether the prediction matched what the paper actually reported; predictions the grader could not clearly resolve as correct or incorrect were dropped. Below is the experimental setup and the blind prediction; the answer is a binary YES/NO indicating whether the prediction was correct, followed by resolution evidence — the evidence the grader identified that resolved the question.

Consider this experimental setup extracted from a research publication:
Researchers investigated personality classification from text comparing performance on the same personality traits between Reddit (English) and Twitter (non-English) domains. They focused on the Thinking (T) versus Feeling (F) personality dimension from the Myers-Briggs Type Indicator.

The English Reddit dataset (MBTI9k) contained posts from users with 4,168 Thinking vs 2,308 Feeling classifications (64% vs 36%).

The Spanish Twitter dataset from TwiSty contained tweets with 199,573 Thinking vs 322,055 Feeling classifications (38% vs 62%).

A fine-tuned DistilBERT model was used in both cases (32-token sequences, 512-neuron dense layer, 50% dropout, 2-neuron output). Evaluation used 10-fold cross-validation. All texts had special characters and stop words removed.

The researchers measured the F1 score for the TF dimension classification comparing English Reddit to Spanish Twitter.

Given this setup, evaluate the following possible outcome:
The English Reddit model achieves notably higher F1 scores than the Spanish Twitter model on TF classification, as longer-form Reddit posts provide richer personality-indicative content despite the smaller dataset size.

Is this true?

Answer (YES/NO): NO